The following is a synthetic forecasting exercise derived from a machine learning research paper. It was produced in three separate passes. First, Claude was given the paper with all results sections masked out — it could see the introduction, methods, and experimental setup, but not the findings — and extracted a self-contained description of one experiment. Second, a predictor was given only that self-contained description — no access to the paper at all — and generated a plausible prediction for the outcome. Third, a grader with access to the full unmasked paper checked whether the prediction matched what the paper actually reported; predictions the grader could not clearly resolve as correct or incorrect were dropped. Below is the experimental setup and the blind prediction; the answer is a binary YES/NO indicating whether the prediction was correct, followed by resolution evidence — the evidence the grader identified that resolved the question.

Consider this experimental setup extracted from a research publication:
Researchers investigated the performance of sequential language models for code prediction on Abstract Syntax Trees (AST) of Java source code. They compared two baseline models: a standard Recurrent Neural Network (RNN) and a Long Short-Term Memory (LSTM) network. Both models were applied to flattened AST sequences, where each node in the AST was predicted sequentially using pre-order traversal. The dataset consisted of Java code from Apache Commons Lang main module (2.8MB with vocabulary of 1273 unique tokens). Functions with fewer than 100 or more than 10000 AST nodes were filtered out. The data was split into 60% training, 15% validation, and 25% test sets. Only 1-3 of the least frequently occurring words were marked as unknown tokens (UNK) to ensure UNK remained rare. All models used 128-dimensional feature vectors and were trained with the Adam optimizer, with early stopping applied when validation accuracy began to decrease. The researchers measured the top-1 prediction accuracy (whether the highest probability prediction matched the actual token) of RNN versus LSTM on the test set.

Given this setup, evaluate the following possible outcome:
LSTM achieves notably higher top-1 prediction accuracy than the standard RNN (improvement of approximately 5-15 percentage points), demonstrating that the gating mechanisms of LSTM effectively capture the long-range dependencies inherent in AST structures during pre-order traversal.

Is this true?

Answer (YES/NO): YES